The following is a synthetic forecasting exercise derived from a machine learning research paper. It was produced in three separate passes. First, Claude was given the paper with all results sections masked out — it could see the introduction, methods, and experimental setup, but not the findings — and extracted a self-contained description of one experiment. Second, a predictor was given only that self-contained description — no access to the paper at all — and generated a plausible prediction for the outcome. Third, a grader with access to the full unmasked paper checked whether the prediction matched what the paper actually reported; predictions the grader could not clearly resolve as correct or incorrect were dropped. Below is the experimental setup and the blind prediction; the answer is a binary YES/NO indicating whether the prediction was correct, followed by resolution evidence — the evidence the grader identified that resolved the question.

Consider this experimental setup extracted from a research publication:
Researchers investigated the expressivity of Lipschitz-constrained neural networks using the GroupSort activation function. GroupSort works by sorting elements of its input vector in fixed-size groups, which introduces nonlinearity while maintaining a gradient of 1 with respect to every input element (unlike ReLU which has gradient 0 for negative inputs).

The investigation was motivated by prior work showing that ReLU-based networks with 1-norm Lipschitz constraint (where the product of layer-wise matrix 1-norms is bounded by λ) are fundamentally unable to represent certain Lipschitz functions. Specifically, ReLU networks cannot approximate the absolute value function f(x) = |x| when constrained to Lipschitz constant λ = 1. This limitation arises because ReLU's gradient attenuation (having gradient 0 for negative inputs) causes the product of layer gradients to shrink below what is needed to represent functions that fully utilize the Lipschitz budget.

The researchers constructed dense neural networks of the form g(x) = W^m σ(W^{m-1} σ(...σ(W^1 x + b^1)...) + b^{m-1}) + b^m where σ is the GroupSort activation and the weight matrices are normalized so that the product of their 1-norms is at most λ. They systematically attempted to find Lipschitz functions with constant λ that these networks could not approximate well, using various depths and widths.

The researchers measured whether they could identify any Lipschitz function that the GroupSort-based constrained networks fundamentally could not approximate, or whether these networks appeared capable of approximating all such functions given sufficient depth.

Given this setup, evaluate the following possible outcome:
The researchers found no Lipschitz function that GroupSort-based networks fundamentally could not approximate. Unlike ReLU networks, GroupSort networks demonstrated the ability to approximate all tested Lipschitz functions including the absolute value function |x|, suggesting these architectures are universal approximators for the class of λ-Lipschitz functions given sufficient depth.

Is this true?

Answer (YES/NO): YES